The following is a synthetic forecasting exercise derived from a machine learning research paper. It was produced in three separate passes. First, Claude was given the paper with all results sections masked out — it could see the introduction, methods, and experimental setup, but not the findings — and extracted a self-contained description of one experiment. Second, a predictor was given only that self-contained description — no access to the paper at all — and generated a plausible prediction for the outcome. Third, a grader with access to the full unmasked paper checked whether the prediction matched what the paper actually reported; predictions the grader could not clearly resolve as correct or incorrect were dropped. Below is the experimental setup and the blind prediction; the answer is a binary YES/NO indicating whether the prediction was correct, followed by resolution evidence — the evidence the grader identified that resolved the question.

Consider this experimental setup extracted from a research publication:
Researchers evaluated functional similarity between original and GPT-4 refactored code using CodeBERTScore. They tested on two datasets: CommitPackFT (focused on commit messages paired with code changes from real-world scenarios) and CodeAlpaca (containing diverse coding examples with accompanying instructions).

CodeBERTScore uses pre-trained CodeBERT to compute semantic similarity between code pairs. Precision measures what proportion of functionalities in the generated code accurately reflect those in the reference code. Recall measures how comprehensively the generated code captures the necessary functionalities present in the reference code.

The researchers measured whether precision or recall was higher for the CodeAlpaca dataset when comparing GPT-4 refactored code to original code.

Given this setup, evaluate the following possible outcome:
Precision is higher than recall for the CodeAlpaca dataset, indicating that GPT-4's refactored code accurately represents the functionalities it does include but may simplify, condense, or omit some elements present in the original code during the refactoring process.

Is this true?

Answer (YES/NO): YES